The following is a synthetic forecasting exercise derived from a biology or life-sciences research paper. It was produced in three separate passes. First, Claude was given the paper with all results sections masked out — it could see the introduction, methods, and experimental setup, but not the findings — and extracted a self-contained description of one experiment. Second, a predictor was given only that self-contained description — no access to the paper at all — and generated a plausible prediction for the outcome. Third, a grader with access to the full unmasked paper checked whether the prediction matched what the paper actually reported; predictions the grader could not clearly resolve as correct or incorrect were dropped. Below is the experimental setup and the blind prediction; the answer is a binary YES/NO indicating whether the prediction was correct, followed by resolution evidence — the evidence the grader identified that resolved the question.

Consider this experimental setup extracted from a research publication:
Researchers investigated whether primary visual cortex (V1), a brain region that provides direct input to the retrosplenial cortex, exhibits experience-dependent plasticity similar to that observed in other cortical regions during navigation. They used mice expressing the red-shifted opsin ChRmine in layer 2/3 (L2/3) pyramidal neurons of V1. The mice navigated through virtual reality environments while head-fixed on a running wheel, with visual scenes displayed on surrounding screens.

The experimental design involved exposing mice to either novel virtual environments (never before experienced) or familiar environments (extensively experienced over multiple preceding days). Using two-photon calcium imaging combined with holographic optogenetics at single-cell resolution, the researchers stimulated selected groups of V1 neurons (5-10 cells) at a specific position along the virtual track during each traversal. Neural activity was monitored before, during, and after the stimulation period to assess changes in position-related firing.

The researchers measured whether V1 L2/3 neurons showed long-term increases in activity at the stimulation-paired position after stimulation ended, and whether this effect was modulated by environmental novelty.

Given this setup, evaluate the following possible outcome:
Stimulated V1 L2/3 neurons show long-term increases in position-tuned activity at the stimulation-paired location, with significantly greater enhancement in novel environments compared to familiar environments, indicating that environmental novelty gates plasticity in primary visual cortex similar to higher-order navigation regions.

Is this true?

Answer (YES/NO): YES